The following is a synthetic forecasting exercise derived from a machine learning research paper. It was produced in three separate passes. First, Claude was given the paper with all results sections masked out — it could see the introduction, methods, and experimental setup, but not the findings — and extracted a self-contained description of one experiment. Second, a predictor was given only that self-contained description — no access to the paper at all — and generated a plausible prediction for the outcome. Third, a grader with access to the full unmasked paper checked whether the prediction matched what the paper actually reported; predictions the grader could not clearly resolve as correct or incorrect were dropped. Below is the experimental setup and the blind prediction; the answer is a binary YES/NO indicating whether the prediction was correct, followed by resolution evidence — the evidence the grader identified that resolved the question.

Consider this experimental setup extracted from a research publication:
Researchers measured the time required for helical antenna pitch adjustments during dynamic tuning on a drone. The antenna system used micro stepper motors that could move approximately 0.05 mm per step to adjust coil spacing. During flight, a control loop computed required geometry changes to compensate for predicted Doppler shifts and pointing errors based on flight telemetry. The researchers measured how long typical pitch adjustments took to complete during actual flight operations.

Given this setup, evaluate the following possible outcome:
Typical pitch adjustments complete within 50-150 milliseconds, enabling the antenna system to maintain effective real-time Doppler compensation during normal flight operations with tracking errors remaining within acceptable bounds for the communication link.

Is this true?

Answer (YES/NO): NO